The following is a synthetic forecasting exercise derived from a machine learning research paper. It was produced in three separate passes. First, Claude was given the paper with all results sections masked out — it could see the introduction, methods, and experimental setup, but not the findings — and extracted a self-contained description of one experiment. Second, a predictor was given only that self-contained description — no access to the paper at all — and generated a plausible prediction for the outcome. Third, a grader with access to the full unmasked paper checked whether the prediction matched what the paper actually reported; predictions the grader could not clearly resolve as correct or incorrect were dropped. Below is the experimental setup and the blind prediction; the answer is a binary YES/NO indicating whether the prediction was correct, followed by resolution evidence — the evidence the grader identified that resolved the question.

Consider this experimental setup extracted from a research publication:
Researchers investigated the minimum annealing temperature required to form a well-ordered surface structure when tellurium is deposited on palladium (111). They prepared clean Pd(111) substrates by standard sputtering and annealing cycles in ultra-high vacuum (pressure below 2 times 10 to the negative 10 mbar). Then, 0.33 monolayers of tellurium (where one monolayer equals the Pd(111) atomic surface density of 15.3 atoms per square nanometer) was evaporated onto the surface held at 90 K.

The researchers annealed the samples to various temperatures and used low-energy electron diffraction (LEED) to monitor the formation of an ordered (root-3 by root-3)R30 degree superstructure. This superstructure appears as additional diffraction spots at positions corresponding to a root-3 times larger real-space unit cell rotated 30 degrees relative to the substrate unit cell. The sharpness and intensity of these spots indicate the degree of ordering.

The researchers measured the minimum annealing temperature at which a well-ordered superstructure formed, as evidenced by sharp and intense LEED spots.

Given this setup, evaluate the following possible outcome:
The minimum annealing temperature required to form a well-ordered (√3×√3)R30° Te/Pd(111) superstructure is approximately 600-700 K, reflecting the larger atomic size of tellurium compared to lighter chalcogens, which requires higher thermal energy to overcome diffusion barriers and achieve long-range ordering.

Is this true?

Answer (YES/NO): NO